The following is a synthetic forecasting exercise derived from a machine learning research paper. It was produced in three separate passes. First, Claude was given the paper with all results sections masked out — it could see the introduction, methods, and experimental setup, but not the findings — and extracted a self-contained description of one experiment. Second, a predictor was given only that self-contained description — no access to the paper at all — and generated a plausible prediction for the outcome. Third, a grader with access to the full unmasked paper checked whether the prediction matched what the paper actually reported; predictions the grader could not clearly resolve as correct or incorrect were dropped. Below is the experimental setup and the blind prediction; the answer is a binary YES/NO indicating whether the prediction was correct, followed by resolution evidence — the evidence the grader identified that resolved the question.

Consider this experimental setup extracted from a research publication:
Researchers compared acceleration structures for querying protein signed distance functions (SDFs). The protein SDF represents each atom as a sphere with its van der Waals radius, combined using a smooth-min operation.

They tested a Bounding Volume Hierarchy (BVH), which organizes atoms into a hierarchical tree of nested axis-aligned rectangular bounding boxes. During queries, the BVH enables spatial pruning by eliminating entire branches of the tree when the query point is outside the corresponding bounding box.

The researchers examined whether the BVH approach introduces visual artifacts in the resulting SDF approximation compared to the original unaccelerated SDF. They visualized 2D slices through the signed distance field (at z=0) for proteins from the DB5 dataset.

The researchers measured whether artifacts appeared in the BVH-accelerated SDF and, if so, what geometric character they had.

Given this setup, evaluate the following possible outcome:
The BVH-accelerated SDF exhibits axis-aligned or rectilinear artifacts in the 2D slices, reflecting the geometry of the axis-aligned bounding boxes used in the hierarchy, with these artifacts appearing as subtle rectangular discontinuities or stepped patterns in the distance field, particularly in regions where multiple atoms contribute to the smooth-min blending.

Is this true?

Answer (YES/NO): NO